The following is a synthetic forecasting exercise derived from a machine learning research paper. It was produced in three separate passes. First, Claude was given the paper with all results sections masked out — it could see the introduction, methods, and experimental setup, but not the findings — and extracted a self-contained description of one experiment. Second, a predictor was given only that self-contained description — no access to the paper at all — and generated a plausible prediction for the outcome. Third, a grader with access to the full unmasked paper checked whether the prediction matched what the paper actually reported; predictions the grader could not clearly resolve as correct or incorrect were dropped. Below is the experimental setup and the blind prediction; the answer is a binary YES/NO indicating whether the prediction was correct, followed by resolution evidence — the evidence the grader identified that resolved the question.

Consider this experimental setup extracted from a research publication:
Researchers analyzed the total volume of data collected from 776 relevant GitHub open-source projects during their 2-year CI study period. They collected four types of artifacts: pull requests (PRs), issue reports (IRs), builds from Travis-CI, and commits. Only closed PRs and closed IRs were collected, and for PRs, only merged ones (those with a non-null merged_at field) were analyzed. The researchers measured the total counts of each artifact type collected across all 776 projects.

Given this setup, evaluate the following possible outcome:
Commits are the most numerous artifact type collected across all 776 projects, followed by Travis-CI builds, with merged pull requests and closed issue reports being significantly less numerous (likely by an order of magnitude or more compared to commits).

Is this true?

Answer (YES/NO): NO